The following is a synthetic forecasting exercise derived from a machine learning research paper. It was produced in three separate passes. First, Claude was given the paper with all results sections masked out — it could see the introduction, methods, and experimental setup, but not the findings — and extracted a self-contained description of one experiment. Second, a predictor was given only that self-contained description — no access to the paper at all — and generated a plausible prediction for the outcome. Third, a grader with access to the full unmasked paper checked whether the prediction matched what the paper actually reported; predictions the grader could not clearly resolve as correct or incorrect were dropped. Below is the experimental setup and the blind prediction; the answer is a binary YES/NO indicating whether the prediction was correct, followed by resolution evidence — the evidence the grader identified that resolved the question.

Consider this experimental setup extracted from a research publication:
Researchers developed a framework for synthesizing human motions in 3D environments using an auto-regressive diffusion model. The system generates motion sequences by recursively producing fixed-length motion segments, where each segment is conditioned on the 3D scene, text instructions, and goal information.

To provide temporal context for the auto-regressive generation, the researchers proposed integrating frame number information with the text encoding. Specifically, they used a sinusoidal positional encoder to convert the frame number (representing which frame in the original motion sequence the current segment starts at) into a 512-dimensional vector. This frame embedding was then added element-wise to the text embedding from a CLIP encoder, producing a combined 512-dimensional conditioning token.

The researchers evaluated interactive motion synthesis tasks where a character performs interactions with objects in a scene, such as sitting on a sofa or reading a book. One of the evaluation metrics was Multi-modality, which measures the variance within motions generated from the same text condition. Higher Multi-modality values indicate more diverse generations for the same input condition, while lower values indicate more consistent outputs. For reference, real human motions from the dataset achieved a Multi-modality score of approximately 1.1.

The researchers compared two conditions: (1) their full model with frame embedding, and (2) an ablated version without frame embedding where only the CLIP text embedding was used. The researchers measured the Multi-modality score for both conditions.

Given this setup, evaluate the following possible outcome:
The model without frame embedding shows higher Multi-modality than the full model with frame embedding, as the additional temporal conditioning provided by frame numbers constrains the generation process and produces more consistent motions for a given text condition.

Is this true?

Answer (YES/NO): YES